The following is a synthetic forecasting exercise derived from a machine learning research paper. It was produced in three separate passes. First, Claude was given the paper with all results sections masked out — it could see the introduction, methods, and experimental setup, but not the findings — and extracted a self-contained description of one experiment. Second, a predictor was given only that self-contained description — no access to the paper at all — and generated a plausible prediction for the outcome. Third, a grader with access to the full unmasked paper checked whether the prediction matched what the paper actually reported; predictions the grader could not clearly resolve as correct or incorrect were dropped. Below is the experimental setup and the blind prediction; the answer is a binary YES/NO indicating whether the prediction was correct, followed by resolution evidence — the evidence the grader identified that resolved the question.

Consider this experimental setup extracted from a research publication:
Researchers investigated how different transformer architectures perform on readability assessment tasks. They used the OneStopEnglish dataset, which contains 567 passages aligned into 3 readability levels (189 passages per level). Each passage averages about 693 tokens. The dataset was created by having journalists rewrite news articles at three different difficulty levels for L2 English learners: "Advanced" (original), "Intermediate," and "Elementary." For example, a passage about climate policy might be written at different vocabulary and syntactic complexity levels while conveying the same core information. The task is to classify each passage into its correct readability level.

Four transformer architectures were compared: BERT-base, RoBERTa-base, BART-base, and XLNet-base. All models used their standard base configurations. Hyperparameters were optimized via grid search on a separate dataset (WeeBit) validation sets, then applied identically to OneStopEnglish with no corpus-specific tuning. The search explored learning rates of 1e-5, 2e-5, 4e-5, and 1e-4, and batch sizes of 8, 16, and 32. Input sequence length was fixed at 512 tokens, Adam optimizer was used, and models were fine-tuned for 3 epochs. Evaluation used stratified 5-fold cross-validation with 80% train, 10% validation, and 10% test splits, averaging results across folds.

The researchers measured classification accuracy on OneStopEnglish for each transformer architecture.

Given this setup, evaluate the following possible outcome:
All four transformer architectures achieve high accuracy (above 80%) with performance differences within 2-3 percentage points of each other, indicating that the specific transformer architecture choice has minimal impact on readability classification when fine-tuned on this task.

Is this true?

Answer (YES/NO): NO